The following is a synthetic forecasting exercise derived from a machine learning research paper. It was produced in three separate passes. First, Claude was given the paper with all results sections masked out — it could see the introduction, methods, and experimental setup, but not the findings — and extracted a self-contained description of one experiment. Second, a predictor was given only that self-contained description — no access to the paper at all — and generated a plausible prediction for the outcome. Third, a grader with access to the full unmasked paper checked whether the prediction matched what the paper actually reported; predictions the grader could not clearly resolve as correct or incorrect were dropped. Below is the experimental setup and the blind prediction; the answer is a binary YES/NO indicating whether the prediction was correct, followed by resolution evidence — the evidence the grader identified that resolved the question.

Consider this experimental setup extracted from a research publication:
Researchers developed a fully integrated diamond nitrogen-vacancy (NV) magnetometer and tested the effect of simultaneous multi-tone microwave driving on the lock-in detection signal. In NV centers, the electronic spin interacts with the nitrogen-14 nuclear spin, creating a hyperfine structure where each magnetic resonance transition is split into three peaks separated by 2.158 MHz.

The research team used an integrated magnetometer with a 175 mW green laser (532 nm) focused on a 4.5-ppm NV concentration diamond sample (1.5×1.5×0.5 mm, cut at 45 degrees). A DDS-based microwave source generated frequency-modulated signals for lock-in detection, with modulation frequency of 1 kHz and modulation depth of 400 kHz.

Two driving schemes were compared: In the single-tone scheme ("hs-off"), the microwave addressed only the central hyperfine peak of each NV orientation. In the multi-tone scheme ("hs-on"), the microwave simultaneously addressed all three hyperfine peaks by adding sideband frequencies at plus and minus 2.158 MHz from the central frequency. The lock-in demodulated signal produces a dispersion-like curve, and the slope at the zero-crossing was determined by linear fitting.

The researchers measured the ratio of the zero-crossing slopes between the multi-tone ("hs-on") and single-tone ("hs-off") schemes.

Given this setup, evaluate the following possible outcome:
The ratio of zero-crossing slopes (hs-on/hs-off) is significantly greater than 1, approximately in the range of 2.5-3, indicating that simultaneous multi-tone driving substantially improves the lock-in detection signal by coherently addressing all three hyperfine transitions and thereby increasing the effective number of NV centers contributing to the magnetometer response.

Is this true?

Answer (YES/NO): NO